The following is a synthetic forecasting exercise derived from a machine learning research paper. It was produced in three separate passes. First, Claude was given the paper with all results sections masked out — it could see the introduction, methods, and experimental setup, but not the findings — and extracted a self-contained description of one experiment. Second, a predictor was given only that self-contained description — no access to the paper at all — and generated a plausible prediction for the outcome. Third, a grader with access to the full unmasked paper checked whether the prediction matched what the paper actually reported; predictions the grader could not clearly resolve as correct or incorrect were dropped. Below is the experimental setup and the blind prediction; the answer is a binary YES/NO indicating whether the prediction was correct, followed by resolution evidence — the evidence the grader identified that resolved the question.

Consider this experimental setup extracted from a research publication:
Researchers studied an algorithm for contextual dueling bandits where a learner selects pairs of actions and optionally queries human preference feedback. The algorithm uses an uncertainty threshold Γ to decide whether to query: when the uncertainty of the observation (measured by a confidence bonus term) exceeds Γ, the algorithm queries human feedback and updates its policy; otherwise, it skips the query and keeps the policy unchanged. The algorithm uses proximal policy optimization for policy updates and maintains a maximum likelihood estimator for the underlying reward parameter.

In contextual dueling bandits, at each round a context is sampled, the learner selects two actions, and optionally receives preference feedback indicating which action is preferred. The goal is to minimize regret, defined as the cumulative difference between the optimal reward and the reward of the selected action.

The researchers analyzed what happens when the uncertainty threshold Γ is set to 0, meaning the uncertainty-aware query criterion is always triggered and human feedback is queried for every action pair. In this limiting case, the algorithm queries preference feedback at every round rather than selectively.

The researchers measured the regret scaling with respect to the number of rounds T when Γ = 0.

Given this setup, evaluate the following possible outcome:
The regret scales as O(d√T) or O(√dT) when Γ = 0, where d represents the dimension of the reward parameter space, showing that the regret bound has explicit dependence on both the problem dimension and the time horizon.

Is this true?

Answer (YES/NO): YES